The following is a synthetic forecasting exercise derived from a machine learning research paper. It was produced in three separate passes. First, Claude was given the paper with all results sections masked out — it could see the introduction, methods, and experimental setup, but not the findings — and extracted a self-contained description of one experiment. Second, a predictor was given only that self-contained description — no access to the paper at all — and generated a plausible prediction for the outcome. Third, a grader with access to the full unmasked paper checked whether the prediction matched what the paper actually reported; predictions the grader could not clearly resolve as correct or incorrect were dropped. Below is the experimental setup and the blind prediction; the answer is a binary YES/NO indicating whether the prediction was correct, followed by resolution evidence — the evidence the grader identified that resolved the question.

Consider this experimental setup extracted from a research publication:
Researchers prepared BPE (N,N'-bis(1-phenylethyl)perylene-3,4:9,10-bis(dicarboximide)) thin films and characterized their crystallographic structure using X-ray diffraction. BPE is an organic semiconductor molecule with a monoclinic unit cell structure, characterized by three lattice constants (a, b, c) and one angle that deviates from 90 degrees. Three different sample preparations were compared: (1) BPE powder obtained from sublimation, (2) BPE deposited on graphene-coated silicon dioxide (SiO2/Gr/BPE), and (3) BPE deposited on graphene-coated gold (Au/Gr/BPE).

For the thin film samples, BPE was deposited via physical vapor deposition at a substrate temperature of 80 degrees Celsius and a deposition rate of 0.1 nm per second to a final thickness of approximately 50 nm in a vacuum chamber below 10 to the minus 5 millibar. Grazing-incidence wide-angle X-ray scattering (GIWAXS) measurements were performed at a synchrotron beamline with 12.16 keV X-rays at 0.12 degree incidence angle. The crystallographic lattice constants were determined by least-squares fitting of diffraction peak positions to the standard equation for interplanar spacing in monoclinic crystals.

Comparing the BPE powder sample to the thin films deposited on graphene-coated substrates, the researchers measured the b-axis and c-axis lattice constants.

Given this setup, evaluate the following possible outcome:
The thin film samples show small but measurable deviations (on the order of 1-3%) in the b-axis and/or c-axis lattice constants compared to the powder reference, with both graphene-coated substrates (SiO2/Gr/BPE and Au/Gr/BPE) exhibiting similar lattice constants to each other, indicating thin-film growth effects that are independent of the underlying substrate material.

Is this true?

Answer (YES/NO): NO